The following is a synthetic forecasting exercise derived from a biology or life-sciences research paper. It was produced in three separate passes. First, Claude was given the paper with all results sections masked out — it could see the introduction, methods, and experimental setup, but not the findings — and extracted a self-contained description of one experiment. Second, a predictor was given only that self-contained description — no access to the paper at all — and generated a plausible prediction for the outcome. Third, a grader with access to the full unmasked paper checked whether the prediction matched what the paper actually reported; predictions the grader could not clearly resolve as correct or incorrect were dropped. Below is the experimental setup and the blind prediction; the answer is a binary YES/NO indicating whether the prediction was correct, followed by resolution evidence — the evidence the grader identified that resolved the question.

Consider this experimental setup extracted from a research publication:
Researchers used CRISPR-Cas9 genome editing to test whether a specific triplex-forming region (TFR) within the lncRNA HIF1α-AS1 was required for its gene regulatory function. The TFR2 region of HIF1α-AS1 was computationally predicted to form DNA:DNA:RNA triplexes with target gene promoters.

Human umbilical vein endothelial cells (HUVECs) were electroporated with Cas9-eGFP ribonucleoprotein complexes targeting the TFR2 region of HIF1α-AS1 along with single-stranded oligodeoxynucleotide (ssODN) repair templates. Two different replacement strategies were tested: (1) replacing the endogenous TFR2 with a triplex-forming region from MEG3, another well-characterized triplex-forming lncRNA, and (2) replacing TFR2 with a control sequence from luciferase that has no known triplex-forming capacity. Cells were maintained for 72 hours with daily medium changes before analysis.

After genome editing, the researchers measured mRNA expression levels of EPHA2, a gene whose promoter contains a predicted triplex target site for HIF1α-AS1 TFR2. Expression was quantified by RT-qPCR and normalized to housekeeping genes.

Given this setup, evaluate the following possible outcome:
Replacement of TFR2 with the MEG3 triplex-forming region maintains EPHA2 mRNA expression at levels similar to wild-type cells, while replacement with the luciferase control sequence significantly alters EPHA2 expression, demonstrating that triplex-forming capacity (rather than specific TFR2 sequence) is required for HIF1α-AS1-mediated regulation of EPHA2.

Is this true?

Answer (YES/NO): NO